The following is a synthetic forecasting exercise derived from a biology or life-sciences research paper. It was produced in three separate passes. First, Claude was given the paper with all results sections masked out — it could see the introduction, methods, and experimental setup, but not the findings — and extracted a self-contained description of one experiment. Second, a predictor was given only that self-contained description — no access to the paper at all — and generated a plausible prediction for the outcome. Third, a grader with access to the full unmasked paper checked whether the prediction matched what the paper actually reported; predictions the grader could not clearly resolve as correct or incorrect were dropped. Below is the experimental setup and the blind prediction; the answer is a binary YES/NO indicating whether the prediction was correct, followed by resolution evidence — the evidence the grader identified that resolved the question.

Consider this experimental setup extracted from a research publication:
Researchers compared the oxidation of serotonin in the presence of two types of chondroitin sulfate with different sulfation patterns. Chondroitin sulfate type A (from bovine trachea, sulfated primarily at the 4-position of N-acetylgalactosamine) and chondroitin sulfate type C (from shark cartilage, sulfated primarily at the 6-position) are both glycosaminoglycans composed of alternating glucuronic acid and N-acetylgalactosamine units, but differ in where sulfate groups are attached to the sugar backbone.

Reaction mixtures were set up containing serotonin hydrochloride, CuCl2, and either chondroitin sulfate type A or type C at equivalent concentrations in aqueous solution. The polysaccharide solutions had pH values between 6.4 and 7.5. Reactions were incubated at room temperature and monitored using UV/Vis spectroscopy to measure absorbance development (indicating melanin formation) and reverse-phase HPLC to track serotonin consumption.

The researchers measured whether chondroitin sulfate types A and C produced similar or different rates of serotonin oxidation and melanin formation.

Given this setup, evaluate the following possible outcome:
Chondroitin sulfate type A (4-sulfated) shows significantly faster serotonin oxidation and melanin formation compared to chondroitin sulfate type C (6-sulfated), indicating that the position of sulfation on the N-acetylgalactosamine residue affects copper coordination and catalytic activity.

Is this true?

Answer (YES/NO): NO